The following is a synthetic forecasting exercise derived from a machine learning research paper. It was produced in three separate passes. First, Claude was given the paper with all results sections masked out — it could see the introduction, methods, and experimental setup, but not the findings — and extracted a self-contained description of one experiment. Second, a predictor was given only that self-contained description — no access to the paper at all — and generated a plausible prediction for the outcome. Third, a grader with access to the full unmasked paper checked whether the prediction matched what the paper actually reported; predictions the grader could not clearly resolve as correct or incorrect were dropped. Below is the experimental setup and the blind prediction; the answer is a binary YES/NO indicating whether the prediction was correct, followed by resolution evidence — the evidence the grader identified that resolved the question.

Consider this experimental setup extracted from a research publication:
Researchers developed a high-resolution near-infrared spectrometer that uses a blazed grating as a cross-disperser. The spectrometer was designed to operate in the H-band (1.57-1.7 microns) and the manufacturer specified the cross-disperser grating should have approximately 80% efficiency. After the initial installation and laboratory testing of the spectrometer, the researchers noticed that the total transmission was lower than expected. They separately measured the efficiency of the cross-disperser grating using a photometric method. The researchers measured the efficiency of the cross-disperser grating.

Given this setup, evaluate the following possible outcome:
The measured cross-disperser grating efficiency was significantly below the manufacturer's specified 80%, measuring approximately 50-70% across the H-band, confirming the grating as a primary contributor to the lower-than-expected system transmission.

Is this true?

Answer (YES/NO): NO